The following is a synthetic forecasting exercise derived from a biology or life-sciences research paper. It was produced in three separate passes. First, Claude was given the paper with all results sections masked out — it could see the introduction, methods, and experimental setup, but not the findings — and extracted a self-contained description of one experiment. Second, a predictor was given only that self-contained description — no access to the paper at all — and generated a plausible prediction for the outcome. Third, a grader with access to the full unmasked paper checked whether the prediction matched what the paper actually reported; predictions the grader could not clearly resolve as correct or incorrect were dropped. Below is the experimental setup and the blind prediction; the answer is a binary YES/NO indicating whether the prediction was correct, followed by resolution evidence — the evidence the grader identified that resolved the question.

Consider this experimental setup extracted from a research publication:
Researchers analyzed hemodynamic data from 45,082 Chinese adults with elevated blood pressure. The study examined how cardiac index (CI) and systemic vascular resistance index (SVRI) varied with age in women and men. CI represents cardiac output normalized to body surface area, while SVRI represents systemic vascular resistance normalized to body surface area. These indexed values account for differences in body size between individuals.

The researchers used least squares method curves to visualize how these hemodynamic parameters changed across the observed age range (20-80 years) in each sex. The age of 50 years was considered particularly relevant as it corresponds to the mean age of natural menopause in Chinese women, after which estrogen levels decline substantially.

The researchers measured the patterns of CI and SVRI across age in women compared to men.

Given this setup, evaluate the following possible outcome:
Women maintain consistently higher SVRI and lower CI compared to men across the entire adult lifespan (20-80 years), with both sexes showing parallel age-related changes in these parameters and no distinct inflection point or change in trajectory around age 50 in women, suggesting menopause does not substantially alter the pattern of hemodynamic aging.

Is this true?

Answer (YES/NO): NO